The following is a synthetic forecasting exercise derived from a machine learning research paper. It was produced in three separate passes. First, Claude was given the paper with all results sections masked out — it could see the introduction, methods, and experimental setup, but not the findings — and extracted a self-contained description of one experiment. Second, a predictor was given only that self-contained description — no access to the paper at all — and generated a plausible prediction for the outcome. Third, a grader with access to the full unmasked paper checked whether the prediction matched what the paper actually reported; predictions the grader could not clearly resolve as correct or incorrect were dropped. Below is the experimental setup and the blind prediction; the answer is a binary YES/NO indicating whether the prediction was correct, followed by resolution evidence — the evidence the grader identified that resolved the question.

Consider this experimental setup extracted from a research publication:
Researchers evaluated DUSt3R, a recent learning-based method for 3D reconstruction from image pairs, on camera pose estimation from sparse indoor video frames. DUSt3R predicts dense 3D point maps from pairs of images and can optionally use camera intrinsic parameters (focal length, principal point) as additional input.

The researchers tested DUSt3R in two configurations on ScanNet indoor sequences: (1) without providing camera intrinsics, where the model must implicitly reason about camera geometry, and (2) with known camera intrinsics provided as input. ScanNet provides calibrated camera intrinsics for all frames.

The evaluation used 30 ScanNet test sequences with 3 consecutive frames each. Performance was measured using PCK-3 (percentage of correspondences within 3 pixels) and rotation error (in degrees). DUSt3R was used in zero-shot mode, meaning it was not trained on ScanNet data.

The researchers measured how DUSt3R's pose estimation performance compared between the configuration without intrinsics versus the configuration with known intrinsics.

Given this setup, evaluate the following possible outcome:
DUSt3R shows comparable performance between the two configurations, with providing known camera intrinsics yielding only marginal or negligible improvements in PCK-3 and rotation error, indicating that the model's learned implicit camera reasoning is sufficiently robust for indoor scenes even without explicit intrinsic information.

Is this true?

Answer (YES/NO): NO